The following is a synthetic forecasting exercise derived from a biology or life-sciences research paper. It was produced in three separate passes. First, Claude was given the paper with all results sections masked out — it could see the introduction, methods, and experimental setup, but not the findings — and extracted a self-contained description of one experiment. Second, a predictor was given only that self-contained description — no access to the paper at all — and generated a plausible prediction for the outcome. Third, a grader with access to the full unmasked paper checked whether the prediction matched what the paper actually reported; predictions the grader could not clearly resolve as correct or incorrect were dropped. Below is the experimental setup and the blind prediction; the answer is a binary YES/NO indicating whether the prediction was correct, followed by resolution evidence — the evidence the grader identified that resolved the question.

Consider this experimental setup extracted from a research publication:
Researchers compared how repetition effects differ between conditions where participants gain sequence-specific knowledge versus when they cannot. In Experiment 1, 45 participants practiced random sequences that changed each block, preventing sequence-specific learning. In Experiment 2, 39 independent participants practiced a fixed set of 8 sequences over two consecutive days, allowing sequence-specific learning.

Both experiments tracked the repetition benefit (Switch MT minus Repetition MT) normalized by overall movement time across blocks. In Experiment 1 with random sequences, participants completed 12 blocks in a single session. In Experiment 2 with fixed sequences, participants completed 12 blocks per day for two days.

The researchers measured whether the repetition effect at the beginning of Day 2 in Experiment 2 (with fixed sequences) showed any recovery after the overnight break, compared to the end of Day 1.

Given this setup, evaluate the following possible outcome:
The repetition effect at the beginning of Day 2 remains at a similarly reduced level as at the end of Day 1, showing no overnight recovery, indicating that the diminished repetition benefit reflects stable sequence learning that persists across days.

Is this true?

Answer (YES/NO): NO